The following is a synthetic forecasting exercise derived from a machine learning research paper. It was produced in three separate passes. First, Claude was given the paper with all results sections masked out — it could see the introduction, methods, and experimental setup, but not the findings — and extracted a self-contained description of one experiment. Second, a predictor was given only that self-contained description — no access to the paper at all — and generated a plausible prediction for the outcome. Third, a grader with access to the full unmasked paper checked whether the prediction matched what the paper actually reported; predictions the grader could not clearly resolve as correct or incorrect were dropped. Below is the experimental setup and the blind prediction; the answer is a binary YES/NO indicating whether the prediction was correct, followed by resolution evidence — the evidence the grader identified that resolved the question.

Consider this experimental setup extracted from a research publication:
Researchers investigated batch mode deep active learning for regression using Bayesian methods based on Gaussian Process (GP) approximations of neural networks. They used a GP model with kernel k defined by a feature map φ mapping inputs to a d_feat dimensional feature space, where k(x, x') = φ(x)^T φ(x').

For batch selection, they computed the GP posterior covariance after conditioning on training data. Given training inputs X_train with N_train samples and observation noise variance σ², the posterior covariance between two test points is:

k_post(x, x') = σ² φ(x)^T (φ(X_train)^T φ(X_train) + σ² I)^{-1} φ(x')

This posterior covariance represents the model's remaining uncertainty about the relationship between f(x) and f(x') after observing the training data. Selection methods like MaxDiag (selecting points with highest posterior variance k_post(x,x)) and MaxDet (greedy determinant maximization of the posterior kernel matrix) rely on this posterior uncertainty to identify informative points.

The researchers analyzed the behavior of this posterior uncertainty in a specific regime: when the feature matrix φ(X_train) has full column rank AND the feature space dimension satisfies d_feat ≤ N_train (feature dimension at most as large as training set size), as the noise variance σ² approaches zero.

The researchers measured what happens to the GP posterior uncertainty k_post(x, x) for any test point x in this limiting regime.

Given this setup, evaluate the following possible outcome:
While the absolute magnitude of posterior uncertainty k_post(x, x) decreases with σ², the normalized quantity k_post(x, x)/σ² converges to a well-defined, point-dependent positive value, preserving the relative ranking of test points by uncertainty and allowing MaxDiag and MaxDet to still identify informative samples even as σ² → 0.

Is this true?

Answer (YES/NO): NO